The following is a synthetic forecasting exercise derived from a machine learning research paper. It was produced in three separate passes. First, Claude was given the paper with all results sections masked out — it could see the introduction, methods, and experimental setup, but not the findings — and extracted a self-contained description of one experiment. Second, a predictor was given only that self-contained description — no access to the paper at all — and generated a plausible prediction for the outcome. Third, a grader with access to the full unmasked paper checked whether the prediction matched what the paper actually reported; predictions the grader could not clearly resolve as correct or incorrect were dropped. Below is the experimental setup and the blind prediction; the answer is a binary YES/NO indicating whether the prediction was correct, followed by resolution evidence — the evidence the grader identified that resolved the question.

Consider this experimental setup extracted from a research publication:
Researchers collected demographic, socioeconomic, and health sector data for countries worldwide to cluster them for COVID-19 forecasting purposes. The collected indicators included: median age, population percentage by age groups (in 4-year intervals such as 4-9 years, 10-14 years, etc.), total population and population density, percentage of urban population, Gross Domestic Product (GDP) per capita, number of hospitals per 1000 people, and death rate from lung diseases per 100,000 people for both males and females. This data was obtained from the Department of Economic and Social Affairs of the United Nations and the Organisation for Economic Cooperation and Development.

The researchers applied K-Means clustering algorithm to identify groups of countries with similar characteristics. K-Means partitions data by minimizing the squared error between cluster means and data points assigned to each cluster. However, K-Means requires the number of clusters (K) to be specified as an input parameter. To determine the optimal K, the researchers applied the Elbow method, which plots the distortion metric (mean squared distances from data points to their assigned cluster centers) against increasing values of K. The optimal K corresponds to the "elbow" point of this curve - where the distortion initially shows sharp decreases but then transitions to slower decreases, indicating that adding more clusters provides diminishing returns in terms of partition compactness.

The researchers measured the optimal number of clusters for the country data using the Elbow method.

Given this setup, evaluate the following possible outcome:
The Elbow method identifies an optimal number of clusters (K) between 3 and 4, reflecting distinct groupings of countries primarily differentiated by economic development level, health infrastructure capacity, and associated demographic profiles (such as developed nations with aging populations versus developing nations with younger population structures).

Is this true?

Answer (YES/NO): NO